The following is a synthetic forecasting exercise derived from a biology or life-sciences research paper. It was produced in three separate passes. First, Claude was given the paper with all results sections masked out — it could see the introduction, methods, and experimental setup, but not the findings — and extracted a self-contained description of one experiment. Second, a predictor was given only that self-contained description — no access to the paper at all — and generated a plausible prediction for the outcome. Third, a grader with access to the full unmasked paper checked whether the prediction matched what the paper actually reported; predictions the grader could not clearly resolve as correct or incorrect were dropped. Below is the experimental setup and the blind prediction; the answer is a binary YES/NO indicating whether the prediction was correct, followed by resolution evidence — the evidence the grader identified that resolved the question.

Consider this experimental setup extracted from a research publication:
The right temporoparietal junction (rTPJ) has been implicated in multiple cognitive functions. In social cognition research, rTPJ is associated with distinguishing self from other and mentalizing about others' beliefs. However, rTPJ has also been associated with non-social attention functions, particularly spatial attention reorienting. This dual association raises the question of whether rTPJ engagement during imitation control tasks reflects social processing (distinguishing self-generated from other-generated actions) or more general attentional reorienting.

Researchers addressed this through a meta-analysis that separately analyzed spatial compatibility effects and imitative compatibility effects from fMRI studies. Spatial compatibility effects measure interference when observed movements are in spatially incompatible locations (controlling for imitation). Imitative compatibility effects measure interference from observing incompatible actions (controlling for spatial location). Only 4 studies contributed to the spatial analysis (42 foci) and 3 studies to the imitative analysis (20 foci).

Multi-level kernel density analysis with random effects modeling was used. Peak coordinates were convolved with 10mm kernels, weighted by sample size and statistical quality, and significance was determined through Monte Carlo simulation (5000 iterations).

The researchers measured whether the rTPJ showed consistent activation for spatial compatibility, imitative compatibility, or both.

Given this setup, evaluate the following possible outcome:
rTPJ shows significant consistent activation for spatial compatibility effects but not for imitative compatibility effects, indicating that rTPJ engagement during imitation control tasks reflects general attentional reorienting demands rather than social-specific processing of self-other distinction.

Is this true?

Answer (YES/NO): YES